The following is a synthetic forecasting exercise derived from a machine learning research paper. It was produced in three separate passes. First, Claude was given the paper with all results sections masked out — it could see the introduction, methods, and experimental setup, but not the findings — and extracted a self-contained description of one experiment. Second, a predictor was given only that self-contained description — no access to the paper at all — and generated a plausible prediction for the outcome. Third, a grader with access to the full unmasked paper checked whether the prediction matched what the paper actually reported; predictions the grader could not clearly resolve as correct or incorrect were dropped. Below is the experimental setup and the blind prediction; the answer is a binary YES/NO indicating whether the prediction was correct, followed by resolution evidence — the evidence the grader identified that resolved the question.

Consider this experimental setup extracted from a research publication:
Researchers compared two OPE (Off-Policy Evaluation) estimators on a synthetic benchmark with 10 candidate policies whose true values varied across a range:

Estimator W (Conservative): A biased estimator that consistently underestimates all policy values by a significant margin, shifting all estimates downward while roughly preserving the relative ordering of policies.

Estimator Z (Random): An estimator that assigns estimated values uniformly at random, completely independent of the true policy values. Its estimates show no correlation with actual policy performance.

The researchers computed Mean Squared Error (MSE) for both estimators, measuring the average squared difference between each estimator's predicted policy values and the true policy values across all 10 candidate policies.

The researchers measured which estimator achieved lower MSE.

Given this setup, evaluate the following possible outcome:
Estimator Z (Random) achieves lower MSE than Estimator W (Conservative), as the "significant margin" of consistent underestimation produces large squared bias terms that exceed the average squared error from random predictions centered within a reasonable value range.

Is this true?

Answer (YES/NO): YES